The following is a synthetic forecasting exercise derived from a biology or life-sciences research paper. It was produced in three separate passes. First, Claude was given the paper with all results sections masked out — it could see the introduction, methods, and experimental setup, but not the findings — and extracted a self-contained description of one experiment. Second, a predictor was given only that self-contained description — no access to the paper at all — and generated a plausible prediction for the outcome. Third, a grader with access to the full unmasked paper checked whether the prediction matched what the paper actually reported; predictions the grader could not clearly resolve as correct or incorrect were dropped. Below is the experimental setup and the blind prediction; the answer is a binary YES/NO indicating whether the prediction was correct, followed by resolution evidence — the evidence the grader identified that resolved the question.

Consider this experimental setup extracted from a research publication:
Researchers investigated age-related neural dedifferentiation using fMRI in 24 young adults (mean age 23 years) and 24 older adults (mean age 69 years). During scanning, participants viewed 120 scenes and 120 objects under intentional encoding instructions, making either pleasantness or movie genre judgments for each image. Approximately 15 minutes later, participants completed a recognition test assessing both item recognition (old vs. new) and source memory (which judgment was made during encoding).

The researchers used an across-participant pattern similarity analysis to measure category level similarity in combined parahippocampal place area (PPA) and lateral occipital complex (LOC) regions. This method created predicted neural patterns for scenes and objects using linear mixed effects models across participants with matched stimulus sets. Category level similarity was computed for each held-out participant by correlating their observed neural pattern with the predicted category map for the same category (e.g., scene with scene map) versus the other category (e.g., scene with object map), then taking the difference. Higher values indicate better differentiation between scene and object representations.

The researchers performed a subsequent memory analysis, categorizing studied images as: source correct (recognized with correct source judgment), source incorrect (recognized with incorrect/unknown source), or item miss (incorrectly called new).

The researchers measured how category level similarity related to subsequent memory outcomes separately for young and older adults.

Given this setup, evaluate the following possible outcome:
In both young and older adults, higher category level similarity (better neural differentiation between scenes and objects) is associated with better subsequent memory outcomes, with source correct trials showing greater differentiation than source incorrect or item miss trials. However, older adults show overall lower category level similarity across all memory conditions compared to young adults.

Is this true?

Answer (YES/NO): NO